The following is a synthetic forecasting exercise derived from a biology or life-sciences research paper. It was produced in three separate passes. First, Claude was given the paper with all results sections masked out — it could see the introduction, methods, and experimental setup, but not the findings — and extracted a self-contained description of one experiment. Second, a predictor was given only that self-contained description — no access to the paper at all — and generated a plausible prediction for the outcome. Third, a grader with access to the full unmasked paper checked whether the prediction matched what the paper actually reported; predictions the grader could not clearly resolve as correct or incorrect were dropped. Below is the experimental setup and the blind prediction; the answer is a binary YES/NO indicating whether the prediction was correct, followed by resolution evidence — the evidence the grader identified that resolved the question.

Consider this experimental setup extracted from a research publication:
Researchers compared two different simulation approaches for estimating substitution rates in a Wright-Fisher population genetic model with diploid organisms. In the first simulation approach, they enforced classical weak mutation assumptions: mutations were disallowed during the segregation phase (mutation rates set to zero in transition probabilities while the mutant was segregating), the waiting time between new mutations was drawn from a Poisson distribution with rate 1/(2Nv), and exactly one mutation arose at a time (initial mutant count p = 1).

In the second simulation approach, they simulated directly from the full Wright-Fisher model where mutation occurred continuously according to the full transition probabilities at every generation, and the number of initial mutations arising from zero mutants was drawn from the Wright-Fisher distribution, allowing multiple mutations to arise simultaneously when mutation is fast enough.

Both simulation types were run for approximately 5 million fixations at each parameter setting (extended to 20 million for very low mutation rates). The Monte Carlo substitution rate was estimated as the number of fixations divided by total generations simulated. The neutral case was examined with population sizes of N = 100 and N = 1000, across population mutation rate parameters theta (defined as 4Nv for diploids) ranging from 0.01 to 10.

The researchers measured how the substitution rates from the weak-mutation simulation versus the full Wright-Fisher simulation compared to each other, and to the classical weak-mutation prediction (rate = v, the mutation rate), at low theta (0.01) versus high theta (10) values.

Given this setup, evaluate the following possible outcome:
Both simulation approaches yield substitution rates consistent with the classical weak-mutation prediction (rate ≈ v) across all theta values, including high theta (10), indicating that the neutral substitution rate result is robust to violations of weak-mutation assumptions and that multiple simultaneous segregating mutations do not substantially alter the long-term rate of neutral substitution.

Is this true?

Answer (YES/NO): NO